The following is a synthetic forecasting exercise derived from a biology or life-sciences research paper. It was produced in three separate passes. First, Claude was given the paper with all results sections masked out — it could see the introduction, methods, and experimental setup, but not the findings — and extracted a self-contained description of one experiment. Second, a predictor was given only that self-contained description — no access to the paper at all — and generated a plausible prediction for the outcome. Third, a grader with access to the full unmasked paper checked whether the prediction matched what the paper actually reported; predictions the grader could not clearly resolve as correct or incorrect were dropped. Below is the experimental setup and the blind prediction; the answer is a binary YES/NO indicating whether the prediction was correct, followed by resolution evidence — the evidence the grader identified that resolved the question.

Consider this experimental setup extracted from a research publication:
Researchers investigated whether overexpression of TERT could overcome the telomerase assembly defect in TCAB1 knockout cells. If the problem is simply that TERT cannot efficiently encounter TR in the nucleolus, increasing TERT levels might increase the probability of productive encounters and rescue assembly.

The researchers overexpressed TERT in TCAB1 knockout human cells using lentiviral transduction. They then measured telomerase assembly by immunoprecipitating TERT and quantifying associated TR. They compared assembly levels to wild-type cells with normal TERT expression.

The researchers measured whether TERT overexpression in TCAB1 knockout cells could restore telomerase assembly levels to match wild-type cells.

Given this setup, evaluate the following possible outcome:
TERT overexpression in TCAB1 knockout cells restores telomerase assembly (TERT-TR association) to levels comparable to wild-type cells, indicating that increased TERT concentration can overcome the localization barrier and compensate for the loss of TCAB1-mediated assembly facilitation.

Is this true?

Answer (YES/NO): NO